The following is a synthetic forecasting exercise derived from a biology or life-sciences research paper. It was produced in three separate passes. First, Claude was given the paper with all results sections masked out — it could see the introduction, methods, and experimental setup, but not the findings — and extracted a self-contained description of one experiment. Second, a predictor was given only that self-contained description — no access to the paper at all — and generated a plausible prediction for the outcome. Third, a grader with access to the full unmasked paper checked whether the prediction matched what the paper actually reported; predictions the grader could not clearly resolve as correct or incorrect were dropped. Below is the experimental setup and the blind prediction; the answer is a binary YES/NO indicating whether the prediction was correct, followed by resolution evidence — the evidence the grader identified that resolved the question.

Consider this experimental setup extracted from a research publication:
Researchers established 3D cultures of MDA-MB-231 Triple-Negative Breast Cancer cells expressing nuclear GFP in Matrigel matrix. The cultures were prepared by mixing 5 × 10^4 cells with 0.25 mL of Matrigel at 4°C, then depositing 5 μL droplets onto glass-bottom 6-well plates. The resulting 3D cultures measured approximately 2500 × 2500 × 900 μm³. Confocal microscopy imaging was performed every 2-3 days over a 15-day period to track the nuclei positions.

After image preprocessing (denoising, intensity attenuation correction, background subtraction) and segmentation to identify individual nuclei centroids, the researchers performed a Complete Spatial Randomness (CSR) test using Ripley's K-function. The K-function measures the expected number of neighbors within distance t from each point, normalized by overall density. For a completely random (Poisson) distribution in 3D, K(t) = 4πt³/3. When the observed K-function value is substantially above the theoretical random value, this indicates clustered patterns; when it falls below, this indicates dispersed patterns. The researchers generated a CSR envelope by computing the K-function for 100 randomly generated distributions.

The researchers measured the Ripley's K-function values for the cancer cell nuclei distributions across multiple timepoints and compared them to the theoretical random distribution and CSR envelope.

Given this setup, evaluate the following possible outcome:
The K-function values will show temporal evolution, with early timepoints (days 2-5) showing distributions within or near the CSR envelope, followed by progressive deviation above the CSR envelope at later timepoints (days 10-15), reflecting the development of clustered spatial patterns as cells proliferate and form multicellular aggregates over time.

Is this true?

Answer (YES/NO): NO